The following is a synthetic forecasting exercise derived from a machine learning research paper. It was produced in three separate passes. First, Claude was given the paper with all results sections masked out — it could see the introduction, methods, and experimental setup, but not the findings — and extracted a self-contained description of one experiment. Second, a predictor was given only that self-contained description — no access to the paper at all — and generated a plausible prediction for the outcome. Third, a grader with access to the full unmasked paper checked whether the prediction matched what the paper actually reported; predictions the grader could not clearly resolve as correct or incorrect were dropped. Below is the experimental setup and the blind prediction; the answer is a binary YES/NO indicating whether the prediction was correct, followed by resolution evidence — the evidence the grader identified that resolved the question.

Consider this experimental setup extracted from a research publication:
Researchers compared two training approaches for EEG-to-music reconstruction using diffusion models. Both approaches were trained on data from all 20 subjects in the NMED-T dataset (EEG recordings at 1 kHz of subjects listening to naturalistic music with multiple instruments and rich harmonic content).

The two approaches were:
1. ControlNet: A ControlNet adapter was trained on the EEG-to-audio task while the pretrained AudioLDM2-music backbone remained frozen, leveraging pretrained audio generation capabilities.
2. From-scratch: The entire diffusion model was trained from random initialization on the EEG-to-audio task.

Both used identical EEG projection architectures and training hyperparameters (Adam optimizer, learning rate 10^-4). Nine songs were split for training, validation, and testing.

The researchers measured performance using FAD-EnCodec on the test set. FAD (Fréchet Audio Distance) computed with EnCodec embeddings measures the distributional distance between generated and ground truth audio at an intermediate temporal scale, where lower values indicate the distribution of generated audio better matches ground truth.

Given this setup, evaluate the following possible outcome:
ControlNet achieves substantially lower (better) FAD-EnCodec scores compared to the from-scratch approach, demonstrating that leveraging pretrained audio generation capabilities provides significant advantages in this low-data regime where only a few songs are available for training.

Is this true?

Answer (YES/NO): NO